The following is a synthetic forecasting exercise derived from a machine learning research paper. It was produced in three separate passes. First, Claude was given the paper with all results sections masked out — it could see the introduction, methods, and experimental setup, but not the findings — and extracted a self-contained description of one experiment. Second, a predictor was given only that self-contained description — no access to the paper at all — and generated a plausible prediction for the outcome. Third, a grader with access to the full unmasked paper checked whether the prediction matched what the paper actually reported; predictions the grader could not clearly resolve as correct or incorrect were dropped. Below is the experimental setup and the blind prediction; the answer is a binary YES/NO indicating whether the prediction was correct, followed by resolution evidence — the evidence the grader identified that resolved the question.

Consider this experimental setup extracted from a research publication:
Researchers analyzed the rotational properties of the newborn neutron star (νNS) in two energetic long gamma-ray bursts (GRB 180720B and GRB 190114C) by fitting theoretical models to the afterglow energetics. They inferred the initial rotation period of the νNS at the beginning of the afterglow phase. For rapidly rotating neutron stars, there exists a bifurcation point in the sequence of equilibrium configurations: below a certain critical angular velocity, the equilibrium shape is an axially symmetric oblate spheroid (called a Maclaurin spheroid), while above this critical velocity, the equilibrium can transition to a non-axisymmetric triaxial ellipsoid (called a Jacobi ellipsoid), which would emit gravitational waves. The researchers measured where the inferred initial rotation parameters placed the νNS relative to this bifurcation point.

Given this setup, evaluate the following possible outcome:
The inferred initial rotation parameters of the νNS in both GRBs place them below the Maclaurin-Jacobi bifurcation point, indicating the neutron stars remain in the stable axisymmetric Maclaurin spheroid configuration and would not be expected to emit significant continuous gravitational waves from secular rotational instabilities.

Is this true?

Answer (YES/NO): NO